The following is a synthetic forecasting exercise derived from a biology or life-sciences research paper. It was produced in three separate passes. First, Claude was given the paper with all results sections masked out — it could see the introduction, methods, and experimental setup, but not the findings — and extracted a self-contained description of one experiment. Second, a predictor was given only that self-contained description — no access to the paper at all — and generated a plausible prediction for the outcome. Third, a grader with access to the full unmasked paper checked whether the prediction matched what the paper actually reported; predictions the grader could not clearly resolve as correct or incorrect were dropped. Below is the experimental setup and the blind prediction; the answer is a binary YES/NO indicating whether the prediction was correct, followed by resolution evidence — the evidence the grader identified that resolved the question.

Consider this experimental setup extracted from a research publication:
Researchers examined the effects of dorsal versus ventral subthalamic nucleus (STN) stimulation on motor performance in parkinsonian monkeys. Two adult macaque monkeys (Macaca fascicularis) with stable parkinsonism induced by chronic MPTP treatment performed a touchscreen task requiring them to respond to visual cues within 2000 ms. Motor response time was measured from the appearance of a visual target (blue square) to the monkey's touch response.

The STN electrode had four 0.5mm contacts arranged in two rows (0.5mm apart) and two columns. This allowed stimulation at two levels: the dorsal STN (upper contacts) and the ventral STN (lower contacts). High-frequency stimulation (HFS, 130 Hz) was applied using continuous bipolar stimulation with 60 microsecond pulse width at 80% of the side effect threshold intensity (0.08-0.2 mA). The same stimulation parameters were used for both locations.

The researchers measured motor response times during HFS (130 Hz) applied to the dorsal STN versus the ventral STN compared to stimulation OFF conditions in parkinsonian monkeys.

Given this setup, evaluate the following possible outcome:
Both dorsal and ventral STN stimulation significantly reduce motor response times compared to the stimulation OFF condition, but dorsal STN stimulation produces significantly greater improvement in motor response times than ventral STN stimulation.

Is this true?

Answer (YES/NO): NO